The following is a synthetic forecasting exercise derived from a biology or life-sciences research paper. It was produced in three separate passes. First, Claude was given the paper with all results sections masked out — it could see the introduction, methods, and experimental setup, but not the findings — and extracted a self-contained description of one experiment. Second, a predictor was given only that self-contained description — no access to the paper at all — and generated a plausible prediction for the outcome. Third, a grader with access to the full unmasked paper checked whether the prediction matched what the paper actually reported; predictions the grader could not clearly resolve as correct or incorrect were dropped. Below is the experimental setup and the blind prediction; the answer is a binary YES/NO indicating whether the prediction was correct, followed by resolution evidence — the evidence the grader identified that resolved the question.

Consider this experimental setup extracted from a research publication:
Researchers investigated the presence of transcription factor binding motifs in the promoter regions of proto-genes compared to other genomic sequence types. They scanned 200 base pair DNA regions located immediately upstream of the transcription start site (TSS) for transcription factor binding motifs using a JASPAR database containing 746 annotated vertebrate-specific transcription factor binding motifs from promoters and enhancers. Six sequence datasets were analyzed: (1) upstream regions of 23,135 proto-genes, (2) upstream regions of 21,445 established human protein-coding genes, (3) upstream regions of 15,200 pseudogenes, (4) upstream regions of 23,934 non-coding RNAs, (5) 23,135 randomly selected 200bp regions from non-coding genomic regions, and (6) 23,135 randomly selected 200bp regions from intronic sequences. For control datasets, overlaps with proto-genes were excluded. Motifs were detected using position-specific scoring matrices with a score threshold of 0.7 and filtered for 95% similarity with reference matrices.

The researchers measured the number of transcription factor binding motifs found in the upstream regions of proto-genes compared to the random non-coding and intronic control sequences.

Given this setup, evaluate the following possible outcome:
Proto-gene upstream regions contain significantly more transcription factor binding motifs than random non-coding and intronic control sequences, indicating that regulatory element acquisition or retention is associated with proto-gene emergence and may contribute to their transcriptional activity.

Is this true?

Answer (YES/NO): NO